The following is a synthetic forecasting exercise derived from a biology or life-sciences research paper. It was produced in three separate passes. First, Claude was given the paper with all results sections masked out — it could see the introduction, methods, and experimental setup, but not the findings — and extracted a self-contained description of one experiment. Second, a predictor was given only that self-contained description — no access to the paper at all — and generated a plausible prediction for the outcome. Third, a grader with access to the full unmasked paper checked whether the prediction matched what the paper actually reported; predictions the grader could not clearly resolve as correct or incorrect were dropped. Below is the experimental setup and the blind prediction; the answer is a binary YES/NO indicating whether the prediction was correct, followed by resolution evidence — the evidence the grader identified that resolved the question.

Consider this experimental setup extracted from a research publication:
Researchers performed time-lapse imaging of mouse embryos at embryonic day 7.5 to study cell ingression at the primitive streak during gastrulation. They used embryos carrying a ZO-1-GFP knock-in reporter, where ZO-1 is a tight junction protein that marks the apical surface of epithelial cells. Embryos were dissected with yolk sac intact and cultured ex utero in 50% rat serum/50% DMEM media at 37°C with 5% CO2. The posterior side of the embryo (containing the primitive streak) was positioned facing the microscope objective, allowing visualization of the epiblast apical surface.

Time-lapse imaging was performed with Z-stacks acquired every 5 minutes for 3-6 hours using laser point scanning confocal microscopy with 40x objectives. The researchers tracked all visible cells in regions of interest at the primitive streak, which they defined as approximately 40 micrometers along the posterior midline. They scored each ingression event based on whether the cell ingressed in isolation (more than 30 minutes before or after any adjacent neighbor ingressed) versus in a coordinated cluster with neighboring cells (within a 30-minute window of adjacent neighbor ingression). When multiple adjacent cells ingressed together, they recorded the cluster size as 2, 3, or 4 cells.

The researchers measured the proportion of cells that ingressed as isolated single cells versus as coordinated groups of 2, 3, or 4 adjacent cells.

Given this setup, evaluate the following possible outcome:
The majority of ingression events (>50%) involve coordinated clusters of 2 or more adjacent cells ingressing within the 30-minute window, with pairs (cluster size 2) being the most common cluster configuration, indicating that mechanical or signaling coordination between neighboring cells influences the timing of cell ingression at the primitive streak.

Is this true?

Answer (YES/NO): YES